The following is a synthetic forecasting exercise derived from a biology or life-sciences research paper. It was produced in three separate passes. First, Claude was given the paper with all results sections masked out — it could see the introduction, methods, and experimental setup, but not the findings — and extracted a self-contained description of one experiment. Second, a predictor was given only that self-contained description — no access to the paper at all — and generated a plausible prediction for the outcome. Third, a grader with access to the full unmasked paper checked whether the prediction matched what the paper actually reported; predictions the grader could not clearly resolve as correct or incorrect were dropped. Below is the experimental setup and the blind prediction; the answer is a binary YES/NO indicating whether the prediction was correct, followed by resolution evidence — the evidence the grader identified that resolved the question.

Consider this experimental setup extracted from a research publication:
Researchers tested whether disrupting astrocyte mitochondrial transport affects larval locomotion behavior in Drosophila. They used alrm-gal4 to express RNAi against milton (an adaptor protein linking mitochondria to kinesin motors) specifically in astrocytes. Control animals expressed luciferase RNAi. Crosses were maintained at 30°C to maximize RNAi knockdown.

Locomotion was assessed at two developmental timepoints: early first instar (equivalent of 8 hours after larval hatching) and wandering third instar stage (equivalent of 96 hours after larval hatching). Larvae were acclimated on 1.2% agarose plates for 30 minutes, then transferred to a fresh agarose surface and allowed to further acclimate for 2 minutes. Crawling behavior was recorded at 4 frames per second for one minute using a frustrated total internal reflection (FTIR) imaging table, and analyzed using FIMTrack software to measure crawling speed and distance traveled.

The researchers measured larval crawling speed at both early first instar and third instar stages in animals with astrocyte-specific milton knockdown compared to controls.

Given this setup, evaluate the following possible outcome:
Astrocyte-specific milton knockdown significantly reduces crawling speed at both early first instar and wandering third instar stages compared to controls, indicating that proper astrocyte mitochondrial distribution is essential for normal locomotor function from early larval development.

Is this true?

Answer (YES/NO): NO